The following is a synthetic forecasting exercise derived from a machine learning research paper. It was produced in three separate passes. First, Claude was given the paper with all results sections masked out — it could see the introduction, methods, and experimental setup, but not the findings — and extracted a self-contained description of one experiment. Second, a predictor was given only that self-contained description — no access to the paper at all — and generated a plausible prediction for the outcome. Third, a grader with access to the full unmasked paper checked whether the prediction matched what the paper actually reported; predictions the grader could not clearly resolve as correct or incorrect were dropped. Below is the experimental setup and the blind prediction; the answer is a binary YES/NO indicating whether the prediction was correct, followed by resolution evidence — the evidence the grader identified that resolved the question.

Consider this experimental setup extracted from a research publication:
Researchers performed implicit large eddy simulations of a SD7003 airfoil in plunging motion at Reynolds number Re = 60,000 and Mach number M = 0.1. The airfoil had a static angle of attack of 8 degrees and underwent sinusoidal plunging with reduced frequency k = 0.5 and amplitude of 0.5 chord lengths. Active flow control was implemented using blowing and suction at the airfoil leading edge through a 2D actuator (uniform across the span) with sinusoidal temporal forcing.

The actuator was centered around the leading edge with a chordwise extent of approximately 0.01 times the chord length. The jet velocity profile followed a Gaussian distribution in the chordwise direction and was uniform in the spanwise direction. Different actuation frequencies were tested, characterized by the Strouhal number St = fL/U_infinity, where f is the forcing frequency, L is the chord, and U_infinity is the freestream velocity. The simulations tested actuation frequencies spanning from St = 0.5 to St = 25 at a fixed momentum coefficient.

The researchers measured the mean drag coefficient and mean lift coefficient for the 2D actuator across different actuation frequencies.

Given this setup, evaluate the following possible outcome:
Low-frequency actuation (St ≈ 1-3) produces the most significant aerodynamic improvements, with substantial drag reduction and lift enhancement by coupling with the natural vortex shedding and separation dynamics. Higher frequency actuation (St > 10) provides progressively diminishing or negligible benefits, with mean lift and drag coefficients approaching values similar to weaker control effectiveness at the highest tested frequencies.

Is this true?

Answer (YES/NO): NO